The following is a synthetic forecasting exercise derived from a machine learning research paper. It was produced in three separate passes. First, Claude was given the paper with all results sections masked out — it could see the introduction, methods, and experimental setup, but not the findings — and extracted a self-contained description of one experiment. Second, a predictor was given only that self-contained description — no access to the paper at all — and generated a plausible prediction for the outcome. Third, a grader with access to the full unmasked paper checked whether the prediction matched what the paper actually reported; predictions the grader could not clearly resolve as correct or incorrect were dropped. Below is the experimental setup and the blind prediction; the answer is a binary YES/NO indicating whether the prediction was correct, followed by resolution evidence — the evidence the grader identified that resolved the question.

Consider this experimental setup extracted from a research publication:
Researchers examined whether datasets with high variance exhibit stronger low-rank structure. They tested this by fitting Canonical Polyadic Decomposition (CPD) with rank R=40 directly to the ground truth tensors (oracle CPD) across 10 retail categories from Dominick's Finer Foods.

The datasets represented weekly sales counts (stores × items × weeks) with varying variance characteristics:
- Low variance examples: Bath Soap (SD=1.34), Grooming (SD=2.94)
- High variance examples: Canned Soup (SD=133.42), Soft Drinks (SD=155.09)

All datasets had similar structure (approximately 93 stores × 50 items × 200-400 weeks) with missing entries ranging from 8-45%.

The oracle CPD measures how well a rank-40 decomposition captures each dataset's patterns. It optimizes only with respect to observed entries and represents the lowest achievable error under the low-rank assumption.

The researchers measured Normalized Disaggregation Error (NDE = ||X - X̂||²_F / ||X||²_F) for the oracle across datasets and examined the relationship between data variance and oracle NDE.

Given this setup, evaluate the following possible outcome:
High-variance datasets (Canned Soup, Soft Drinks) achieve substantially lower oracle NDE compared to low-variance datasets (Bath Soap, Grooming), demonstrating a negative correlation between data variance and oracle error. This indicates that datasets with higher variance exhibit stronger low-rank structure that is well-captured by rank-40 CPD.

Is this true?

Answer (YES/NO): YES